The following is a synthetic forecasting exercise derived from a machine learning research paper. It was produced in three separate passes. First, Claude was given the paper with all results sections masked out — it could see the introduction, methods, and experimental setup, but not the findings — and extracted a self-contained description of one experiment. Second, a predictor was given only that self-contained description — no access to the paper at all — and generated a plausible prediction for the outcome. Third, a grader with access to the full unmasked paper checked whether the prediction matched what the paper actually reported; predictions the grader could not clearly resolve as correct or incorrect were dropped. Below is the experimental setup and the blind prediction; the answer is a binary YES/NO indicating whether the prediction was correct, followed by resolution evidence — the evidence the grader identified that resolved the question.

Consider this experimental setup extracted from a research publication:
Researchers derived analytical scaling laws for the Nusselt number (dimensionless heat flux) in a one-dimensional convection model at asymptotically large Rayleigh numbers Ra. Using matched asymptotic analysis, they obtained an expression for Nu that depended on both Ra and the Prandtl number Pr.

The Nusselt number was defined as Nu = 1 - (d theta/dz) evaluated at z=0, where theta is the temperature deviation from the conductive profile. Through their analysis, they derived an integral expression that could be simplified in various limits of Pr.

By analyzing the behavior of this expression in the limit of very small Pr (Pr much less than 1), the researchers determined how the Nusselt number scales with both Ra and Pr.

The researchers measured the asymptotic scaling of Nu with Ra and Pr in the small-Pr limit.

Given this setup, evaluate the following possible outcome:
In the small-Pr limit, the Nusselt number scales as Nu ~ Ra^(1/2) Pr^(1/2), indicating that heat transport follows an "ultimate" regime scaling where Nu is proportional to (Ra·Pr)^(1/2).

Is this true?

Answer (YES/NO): YES